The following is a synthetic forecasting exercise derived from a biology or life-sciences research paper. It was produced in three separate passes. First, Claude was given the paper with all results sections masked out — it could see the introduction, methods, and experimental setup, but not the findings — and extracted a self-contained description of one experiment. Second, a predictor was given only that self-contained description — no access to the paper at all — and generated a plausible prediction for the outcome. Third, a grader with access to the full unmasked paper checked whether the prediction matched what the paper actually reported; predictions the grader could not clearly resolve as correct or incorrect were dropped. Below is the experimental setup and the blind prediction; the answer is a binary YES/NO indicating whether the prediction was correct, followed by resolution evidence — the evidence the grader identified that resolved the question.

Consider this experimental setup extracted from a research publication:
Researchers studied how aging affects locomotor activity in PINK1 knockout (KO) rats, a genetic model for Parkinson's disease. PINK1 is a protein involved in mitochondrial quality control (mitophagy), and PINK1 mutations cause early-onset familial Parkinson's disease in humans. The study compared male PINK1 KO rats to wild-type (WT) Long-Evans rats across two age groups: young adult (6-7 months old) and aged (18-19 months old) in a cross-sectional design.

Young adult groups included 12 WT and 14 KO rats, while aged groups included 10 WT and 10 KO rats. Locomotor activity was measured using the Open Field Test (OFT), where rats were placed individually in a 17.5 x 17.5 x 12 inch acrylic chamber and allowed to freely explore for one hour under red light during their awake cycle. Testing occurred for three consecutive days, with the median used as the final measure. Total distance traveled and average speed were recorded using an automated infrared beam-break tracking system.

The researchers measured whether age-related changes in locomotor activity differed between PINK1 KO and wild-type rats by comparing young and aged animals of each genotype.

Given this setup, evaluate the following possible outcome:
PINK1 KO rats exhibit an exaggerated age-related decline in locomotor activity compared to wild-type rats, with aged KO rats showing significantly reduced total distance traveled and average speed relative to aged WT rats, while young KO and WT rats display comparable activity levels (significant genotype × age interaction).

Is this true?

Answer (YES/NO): NO